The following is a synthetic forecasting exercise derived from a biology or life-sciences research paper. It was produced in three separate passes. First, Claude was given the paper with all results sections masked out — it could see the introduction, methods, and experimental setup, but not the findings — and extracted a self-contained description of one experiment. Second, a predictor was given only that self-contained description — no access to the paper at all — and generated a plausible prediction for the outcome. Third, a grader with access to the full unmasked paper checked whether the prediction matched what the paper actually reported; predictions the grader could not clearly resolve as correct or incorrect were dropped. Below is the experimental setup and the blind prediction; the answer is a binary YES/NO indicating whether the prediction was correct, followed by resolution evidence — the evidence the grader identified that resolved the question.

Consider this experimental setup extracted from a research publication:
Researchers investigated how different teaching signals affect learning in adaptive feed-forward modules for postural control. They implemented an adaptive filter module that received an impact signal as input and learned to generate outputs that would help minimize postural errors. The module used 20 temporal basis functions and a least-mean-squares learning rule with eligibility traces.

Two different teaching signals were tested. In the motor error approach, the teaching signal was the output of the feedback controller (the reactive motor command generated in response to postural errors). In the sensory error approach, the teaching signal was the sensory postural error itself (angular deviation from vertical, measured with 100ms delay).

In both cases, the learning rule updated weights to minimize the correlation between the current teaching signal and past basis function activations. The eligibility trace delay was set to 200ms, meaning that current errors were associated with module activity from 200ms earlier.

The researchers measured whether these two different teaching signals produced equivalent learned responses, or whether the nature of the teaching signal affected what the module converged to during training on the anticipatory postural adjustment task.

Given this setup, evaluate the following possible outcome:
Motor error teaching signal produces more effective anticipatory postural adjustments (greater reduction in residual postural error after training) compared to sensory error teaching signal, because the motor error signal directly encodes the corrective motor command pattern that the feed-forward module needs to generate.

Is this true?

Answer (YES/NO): NO